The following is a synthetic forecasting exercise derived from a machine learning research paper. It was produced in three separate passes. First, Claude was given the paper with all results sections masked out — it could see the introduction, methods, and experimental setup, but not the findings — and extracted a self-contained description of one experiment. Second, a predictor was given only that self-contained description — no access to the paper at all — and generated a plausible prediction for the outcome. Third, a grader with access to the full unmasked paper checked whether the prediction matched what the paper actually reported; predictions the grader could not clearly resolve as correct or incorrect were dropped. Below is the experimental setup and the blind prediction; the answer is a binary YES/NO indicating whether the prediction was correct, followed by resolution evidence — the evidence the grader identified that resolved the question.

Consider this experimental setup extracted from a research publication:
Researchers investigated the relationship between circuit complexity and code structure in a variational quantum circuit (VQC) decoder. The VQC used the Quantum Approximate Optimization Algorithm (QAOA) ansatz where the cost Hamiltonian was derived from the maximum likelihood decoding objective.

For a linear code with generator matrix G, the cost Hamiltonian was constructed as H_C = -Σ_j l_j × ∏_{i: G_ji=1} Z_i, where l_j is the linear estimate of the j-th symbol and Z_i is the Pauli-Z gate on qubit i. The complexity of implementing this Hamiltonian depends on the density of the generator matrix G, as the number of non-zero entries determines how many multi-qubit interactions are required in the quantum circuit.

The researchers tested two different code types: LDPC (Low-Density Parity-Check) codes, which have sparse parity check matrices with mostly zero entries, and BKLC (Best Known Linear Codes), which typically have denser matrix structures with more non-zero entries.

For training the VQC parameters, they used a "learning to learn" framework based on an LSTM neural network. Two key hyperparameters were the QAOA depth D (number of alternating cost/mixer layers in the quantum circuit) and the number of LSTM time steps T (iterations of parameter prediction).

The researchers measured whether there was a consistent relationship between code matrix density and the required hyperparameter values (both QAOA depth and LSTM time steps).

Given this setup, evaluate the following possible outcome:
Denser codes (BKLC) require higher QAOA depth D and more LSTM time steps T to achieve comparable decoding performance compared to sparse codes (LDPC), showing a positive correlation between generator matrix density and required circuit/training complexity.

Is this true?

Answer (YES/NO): YES